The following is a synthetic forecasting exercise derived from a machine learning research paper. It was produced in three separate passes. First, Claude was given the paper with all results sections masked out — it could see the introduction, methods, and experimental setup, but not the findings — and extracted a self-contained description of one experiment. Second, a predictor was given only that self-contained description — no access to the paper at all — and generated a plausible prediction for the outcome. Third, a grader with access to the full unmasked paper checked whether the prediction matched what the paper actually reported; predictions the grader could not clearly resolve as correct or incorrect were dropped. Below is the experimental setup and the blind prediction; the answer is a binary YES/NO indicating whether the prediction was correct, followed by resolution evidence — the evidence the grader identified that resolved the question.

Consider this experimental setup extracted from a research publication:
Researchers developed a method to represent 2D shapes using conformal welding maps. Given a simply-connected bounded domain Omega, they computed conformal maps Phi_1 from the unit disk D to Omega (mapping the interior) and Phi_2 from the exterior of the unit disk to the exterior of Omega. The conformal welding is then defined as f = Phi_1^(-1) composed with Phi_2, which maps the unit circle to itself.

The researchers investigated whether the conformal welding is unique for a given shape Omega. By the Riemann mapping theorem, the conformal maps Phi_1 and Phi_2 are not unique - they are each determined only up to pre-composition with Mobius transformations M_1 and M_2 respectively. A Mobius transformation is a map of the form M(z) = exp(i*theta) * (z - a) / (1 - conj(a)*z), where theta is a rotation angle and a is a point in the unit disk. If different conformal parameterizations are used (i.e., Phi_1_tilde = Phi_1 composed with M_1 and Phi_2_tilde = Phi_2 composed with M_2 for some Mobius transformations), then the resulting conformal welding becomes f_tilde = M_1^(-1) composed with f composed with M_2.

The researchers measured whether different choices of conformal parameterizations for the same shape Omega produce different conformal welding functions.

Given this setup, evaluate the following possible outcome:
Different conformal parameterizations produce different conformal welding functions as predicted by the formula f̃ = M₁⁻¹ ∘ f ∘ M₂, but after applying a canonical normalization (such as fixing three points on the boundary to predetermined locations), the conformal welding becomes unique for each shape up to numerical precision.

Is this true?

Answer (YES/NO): YES